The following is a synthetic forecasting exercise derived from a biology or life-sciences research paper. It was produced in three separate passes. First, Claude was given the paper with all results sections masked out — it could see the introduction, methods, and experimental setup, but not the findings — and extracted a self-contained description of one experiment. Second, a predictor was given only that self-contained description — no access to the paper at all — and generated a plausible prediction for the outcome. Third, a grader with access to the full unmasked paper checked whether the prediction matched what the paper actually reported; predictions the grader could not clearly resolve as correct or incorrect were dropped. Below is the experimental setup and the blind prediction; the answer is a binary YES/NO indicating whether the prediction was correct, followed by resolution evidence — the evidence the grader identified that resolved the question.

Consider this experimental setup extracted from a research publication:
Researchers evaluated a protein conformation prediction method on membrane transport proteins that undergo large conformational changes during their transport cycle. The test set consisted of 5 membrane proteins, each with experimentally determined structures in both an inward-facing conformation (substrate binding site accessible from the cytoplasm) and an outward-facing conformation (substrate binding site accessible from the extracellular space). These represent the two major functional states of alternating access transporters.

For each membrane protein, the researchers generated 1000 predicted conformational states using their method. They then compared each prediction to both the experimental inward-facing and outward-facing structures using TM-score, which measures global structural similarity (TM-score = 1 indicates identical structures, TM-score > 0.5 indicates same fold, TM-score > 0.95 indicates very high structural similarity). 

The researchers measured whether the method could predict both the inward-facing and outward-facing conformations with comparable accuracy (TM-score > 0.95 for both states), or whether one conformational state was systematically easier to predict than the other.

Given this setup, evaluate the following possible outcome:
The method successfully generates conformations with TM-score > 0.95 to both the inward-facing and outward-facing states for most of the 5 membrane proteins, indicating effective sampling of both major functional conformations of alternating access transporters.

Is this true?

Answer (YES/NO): NO